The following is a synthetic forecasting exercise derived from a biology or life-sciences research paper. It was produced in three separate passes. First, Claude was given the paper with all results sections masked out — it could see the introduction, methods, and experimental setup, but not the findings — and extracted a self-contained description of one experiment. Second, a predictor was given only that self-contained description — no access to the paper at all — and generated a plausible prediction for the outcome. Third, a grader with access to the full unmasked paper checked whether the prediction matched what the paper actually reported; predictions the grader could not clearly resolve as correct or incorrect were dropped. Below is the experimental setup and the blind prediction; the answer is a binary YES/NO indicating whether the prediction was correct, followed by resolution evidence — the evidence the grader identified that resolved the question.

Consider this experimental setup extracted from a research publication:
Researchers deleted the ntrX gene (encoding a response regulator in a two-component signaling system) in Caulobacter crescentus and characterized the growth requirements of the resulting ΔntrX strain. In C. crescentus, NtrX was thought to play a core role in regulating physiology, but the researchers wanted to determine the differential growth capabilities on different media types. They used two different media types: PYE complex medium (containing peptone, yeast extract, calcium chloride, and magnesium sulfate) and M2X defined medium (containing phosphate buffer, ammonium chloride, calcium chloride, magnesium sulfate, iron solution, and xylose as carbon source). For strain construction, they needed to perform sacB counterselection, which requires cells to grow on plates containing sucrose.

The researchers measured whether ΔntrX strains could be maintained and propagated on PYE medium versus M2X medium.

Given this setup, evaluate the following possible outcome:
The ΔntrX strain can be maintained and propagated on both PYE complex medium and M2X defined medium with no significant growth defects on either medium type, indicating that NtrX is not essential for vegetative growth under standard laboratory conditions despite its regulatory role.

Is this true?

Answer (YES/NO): NO